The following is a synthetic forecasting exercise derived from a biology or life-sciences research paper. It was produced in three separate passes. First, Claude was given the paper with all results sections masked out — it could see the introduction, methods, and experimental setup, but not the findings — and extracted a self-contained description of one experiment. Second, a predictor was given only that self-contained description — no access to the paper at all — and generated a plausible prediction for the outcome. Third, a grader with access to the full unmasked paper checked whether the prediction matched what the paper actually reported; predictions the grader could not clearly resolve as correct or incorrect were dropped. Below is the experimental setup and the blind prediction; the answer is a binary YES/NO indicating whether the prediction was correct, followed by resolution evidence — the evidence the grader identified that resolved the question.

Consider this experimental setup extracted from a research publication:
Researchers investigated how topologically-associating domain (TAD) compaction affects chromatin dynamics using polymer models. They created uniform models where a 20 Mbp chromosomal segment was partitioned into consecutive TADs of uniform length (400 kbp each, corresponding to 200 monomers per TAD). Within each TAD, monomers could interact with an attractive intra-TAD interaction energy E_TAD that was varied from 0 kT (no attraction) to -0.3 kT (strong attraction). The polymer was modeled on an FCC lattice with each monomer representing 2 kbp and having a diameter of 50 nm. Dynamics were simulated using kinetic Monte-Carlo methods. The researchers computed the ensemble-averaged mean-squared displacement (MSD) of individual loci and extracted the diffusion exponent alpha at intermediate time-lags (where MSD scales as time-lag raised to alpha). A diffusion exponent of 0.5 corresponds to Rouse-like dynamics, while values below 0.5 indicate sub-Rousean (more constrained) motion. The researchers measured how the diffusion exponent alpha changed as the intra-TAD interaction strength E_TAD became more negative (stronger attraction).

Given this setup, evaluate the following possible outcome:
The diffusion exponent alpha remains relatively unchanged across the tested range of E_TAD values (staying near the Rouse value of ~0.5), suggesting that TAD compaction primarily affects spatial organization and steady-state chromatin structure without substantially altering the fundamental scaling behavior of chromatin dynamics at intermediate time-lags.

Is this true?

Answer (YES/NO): NO